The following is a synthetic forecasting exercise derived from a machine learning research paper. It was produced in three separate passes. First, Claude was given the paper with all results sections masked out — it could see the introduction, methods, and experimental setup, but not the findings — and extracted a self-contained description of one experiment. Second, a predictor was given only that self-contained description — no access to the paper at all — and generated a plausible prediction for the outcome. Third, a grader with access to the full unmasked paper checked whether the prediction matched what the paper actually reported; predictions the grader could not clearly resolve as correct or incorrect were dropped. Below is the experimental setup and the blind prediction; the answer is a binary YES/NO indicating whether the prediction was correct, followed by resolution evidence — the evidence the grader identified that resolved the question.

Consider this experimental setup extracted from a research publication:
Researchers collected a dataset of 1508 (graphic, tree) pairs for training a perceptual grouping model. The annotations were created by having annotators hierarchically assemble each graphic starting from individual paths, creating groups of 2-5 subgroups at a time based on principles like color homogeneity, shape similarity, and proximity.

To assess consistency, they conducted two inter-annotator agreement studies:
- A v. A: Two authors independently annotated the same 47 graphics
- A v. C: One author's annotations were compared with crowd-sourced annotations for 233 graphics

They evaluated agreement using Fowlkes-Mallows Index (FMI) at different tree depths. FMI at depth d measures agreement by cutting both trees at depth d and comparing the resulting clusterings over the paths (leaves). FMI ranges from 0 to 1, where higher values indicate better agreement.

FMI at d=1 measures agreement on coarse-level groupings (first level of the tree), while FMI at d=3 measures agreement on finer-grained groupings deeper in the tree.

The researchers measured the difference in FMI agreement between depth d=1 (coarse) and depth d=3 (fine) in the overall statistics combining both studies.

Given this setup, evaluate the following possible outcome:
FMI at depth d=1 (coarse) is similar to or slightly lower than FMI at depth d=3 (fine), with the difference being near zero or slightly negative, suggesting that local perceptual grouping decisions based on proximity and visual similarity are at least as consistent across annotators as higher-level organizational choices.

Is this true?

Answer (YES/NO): NO